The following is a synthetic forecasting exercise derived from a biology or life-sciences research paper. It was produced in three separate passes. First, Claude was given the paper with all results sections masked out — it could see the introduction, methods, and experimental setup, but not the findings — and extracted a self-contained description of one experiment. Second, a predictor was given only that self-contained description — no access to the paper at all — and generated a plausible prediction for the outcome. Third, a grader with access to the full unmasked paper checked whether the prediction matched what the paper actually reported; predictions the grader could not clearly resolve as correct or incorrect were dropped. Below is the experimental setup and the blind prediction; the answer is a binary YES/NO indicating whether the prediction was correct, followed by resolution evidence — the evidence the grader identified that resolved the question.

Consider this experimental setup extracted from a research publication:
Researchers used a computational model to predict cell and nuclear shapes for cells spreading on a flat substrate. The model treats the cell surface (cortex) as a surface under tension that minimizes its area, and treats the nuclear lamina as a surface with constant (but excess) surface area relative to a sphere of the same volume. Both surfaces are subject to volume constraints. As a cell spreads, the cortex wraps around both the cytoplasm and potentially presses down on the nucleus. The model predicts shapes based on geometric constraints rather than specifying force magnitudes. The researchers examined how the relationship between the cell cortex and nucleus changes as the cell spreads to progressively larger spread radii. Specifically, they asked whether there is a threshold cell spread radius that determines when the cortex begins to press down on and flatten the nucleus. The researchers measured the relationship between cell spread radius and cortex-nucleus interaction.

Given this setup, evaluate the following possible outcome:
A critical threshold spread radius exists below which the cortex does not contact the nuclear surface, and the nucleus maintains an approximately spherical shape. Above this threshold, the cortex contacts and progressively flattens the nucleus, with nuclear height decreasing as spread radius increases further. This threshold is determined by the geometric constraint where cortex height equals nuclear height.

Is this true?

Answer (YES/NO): NO